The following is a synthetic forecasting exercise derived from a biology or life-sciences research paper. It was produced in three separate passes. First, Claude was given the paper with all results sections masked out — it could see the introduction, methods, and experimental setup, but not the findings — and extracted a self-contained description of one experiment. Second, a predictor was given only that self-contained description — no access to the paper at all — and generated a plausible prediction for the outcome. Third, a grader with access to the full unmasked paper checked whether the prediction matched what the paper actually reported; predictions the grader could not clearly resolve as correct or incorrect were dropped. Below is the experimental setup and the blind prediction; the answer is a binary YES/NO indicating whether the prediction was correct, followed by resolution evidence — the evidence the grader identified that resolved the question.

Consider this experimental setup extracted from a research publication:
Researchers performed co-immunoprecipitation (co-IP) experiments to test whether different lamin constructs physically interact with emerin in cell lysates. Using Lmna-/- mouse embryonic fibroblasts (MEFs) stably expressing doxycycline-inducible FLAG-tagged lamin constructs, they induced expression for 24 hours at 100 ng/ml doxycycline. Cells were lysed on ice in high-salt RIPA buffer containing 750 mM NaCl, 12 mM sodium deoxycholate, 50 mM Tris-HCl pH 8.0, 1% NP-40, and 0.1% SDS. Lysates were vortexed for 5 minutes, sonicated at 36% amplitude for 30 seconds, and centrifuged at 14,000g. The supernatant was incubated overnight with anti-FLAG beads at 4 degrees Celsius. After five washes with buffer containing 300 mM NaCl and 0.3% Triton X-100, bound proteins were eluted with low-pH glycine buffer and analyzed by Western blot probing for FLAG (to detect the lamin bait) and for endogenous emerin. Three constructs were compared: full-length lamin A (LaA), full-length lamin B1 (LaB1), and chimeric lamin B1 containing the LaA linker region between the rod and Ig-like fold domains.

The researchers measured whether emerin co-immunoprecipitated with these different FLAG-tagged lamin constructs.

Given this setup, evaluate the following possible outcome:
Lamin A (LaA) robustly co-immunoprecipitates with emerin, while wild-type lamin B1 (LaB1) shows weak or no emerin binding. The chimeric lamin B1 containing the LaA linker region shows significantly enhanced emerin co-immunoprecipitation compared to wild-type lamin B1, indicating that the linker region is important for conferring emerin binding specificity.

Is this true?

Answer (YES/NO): YES